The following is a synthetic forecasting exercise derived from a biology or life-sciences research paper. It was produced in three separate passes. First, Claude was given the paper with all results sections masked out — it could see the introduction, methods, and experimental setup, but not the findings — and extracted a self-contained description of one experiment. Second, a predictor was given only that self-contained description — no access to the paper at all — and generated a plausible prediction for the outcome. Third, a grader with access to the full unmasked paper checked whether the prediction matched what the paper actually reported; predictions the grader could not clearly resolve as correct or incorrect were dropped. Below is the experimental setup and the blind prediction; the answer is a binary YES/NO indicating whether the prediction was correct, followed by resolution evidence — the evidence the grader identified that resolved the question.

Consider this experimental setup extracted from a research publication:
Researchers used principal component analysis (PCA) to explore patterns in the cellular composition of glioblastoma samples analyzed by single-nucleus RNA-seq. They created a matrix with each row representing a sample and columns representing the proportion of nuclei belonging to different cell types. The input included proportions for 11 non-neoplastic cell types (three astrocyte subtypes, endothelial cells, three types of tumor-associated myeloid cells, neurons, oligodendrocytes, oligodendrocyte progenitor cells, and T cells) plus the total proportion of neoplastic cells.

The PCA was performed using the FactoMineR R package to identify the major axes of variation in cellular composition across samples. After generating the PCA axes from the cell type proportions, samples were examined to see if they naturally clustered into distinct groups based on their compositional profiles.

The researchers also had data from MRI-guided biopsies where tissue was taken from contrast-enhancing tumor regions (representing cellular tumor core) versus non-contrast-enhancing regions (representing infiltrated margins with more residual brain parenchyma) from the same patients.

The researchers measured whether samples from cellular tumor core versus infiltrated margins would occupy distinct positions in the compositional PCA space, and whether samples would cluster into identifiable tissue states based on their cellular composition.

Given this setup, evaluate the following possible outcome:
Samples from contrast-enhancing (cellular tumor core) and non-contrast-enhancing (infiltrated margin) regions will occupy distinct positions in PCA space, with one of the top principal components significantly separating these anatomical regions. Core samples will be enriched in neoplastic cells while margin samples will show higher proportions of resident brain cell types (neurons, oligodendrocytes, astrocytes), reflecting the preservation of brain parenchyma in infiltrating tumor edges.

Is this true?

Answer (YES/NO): YES